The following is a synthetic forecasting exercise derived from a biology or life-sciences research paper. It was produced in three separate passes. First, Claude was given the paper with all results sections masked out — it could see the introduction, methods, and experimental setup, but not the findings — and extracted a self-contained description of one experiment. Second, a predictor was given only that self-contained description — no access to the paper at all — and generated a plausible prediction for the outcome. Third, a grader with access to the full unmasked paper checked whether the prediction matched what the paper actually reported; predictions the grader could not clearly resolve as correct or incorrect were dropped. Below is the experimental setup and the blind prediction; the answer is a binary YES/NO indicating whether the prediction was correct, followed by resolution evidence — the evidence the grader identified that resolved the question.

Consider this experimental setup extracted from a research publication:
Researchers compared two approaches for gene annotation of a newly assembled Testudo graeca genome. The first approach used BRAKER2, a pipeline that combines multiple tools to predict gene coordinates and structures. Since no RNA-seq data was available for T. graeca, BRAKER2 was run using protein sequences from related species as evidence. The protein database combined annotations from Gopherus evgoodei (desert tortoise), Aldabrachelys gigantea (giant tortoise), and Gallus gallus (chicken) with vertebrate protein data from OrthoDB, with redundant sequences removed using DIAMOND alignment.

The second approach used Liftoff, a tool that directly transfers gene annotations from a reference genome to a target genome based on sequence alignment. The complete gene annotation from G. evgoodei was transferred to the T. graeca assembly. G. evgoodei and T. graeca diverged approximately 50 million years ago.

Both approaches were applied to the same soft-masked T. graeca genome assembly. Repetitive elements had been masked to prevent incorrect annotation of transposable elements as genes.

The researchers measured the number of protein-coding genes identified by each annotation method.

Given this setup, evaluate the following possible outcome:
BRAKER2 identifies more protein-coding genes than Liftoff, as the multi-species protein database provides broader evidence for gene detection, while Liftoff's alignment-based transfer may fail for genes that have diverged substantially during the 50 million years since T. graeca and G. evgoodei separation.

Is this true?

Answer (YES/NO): YES